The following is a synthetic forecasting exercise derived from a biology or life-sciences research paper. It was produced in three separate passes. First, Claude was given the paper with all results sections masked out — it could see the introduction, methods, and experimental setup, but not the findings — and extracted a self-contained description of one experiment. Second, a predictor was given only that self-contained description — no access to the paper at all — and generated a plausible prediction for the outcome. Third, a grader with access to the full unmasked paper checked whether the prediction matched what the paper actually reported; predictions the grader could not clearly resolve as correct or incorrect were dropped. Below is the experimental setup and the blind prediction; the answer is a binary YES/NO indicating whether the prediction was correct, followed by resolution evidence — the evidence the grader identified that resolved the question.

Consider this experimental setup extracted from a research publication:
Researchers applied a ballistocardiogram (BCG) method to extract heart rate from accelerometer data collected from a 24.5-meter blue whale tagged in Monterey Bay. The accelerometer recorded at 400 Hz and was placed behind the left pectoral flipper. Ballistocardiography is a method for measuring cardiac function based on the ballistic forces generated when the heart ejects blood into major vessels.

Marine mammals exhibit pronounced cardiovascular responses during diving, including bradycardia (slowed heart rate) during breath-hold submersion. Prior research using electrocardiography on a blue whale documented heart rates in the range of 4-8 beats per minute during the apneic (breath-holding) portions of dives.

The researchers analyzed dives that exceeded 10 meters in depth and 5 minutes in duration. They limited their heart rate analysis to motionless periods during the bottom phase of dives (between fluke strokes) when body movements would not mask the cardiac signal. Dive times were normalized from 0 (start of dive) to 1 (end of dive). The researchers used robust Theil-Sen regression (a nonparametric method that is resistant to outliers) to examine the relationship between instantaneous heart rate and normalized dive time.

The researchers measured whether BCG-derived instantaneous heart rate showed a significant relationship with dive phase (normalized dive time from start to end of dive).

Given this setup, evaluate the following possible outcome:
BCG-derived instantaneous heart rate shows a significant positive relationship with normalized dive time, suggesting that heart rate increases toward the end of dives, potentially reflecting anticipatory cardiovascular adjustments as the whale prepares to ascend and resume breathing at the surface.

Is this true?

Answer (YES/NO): YES